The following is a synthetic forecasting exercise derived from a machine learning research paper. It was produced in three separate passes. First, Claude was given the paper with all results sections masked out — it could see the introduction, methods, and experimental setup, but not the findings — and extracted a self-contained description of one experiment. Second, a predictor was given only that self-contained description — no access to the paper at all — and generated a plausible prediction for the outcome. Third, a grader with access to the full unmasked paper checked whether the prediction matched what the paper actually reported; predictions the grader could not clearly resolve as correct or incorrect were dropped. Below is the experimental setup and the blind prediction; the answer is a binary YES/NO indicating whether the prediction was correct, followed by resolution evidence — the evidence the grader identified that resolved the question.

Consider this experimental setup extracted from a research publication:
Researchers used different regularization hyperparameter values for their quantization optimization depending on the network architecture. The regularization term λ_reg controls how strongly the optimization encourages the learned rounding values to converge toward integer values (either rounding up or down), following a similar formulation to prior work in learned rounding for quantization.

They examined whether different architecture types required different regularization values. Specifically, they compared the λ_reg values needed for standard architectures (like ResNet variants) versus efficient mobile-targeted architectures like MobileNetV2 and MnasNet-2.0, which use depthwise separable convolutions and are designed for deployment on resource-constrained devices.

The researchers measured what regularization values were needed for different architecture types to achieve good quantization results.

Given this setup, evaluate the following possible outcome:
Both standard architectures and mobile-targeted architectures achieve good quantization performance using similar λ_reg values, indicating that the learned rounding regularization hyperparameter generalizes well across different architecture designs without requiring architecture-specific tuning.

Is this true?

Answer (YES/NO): NO